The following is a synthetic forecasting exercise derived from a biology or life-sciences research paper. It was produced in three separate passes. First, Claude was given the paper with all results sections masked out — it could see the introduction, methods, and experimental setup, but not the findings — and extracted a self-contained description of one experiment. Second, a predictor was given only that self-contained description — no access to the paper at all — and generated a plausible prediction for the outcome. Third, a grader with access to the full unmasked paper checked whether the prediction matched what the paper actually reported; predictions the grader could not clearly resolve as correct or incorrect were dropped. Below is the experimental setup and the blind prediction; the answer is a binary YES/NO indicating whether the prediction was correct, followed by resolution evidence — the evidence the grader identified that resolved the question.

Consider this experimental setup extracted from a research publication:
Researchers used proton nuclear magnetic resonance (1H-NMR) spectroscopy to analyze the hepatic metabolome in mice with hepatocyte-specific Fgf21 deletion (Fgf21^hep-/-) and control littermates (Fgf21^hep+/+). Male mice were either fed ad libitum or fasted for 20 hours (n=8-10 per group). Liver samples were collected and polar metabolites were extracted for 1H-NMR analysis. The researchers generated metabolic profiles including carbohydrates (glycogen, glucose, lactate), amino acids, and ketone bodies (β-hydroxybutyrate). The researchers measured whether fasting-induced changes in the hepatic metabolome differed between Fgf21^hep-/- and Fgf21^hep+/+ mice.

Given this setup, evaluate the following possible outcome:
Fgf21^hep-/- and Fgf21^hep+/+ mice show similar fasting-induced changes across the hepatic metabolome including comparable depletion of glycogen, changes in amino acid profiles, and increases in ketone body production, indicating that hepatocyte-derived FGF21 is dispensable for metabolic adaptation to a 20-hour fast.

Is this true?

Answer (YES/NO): YES